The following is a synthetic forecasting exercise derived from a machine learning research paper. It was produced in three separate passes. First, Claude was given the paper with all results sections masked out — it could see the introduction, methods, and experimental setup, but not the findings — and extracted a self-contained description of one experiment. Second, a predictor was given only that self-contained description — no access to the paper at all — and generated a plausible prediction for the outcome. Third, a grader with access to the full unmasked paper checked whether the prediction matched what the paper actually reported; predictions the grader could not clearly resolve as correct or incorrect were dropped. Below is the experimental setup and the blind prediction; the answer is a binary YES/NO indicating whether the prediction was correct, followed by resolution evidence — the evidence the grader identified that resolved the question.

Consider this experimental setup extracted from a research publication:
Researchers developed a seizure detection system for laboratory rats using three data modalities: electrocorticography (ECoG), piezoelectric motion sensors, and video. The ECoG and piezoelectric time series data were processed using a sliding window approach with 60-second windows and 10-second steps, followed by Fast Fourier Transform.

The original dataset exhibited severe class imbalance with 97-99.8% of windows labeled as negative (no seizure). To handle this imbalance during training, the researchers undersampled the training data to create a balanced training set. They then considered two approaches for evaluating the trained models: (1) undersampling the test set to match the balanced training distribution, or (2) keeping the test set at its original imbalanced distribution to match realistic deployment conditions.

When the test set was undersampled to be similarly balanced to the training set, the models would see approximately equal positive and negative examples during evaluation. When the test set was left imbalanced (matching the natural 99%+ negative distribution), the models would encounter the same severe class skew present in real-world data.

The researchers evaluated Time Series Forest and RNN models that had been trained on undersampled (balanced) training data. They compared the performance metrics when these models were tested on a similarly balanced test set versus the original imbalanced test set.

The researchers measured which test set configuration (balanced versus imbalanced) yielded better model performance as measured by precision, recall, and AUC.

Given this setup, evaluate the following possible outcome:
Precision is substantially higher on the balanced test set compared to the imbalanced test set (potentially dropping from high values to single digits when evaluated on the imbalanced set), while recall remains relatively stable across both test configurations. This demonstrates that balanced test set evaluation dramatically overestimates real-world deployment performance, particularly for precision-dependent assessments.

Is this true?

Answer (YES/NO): YES